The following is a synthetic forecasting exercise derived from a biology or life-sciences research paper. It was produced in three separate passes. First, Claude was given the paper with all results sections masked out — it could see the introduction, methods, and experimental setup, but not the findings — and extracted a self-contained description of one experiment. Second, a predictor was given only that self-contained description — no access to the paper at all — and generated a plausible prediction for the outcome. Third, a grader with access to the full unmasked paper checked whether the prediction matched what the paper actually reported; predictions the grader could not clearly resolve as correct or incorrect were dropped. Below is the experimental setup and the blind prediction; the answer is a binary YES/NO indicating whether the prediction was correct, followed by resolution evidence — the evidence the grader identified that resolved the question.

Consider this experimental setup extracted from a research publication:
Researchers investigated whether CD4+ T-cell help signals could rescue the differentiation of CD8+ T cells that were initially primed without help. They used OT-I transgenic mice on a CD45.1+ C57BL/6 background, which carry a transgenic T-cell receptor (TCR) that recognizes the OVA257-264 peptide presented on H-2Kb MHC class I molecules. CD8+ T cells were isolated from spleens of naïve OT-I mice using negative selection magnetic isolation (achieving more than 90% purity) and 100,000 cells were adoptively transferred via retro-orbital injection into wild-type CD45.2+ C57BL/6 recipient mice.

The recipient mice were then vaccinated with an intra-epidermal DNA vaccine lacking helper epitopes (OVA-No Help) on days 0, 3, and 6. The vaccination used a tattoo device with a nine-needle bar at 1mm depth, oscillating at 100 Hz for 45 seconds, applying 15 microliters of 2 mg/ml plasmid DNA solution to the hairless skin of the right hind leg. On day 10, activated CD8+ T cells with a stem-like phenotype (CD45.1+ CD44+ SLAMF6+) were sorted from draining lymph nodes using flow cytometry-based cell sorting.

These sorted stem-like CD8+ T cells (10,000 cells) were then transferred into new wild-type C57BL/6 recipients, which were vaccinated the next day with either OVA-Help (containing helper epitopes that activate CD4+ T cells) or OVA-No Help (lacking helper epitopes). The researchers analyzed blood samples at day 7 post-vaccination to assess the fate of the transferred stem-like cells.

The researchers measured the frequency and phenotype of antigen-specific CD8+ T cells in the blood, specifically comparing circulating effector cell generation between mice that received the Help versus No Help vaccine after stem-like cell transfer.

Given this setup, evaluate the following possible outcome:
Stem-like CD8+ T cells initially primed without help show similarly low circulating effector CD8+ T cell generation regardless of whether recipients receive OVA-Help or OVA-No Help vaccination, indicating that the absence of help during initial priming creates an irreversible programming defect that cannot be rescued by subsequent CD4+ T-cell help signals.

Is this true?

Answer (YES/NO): NO